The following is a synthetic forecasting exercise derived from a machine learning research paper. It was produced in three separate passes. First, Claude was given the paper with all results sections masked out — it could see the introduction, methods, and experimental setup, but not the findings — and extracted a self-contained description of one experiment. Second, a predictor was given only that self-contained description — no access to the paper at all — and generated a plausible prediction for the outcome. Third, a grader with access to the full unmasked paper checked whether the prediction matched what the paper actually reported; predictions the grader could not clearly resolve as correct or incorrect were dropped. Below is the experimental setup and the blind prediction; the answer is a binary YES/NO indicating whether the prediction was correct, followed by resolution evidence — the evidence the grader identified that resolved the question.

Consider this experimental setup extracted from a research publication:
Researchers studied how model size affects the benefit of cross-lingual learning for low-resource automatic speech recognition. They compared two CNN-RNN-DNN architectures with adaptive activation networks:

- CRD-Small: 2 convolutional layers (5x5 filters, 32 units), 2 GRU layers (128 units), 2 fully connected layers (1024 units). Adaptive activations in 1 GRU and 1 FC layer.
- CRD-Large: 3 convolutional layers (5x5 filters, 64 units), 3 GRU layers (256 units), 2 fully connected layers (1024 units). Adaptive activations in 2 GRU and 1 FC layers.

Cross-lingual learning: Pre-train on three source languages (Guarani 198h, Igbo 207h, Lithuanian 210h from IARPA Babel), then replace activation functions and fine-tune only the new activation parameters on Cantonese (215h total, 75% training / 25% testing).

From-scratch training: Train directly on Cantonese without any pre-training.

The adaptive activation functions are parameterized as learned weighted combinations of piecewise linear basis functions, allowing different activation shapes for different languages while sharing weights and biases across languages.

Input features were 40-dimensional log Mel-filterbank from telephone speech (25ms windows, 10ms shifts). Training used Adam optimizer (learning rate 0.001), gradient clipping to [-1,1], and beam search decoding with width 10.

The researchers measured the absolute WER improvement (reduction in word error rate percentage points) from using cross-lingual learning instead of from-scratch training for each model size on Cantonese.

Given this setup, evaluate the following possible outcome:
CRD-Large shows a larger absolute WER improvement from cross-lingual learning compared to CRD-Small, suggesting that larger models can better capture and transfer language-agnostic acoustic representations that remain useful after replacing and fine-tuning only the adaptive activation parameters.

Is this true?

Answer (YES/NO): YES